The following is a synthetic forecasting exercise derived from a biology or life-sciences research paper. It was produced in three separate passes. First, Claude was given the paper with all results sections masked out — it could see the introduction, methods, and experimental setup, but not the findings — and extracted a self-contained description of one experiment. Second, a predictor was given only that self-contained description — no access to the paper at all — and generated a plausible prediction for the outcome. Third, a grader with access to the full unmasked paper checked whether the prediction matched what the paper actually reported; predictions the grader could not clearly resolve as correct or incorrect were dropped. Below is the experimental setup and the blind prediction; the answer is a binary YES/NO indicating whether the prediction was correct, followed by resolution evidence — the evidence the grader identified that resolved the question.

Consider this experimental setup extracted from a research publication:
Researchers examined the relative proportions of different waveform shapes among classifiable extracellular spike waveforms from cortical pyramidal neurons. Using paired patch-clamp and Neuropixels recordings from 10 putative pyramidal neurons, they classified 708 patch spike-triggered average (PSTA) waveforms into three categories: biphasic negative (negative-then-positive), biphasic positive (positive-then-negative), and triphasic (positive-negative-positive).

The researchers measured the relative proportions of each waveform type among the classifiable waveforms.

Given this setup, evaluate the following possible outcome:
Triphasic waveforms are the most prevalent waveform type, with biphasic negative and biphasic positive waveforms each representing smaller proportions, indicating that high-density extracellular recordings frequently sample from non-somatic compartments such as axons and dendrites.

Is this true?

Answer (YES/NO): NO